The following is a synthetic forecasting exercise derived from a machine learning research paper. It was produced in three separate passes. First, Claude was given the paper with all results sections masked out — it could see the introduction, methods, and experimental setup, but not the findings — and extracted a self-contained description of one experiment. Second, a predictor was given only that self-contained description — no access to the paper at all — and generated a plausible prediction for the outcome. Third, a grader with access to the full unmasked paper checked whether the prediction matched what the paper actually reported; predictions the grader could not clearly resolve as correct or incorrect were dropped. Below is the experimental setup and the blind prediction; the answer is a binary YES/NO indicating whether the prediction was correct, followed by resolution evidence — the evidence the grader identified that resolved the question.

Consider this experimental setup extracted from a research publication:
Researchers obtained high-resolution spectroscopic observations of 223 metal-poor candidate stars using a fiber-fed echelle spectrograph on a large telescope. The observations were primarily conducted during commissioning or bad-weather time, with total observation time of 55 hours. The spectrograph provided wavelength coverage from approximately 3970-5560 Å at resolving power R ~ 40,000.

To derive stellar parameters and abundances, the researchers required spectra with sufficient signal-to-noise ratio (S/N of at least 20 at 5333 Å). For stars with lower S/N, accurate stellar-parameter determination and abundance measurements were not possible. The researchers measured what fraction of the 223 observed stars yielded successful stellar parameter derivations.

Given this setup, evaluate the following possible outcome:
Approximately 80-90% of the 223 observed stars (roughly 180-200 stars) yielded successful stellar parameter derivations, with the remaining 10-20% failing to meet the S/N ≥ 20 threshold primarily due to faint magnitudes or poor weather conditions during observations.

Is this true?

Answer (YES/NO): NO